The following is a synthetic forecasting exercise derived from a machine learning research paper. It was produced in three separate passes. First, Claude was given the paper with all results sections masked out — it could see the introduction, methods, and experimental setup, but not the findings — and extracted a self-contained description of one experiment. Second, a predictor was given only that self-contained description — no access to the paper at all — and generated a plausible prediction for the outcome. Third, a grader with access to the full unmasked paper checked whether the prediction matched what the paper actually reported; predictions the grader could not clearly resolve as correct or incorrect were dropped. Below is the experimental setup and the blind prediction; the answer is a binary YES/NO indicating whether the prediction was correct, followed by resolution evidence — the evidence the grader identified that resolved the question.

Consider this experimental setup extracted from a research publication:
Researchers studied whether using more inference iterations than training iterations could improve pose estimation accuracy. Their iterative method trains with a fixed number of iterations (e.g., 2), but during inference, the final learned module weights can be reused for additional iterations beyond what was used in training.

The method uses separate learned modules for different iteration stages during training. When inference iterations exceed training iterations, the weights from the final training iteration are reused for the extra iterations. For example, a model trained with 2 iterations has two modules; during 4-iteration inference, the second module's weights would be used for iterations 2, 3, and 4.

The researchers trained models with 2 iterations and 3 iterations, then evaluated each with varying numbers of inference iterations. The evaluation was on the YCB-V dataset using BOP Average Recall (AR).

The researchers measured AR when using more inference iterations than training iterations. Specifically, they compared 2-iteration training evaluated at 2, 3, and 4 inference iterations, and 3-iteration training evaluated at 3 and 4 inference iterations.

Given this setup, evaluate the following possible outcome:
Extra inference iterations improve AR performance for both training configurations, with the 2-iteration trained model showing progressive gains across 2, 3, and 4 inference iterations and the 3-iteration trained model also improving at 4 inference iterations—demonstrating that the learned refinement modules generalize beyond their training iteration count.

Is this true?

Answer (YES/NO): YES